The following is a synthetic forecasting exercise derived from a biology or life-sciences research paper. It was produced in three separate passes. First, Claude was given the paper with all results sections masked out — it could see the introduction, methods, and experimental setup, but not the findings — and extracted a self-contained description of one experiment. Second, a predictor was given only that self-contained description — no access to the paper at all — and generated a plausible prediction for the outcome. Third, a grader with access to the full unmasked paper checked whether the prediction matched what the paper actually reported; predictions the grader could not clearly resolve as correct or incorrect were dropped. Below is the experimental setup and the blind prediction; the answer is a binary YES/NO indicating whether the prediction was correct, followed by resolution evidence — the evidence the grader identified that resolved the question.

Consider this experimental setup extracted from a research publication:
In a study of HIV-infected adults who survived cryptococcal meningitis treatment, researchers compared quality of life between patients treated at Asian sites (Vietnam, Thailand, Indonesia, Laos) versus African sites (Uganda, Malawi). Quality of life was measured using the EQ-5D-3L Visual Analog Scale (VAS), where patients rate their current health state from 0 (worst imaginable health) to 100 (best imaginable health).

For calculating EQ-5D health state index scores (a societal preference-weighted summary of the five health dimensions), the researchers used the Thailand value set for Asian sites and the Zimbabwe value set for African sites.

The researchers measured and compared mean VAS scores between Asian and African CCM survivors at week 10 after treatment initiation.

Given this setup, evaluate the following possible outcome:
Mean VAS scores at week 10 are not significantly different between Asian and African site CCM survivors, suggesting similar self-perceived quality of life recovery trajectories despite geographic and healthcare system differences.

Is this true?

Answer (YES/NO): NO